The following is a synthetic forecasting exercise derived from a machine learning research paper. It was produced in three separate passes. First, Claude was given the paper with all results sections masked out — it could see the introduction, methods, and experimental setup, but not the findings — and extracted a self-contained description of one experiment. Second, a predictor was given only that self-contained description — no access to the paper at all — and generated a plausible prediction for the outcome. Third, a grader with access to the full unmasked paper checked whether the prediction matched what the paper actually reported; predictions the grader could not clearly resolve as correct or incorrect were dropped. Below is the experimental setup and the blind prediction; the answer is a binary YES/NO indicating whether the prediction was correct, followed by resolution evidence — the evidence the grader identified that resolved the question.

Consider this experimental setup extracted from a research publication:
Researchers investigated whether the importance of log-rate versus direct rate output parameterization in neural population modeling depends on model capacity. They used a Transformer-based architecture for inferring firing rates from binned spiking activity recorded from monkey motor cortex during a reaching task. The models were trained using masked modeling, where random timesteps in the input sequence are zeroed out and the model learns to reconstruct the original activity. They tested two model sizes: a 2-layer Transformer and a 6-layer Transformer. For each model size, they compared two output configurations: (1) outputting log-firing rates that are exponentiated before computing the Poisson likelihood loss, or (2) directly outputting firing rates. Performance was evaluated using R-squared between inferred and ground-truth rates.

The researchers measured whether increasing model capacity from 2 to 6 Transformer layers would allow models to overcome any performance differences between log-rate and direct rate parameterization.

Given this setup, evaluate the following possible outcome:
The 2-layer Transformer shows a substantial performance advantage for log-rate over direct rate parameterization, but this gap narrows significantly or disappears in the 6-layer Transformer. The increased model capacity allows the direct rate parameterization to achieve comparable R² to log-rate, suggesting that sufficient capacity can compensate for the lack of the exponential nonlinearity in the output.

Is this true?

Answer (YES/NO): NO